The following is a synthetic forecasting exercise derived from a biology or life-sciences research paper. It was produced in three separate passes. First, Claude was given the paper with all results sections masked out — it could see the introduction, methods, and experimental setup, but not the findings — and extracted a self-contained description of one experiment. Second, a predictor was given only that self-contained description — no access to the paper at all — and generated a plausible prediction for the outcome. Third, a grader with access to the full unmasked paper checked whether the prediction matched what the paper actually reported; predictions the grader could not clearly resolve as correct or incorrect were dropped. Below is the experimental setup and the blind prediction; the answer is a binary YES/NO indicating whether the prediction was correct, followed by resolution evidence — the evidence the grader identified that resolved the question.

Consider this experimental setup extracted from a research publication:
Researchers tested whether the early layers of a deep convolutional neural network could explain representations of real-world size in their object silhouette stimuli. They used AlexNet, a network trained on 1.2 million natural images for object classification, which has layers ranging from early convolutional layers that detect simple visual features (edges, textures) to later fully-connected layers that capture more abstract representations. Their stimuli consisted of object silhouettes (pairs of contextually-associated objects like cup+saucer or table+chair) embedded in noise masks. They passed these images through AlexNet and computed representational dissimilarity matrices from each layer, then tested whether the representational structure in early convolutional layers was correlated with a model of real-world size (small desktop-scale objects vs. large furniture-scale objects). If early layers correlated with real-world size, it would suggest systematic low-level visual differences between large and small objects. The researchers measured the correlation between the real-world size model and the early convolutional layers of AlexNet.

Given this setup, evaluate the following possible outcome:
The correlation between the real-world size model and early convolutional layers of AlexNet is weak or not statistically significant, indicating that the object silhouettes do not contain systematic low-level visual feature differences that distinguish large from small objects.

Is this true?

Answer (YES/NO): YES